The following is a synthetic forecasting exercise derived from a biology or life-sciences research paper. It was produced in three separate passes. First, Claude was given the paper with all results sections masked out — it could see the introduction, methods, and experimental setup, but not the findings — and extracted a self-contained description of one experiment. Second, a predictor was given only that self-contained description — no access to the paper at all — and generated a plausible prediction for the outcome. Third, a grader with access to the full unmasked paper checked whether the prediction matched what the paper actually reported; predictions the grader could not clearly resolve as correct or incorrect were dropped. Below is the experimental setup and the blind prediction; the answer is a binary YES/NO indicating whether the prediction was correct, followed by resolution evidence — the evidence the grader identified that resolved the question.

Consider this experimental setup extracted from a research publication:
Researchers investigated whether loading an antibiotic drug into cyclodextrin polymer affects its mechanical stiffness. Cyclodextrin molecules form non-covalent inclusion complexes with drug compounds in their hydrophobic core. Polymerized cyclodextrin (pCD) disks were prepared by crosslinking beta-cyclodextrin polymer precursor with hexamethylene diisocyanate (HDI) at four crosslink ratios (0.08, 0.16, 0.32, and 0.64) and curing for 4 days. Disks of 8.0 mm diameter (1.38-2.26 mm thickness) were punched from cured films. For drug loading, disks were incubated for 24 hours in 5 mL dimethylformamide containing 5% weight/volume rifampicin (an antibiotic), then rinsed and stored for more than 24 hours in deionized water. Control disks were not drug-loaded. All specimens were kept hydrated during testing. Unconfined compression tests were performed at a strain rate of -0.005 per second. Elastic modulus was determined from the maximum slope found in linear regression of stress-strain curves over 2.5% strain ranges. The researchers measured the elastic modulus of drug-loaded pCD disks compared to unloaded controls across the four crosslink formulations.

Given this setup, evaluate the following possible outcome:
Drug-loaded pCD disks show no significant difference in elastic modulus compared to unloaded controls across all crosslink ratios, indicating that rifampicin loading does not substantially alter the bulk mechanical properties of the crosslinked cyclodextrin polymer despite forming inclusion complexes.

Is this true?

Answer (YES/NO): YES